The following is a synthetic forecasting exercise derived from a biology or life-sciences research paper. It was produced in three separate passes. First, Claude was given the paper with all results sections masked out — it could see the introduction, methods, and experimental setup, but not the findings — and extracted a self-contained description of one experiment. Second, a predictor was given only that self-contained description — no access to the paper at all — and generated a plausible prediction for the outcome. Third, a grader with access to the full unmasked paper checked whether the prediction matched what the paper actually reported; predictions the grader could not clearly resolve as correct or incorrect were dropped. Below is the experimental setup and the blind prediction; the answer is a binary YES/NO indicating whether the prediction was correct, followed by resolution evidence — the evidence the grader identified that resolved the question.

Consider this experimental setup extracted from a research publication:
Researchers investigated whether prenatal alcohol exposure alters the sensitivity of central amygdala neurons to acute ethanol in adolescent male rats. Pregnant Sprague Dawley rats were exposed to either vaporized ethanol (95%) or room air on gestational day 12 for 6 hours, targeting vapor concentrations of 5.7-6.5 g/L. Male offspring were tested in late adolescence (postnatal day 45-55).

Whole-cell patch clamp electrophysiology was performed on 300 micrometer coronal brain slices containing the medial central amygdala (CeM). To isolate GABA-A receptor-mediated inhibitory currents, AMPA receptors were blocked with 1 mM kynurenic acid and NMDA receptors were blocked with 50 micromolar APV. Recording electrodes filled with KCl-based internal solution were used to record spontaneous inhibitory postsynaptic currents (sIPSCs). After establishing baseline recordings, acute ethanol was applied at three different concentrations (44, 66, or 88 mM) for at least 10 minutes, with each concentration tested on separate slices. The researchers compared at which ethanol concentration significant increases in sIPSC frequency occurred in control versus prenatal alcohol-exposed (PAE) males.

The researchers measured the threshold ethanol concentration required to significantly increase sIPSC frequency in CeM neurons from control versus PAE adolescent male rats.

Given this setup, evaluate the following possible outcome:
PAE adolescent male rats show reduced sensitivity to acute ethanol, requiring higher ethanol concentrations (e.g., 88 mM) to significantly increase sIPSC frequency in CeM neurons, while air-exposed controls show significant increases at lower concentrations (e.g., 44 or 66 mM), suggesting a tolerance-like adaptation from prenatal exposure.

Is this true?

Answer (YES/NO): YES